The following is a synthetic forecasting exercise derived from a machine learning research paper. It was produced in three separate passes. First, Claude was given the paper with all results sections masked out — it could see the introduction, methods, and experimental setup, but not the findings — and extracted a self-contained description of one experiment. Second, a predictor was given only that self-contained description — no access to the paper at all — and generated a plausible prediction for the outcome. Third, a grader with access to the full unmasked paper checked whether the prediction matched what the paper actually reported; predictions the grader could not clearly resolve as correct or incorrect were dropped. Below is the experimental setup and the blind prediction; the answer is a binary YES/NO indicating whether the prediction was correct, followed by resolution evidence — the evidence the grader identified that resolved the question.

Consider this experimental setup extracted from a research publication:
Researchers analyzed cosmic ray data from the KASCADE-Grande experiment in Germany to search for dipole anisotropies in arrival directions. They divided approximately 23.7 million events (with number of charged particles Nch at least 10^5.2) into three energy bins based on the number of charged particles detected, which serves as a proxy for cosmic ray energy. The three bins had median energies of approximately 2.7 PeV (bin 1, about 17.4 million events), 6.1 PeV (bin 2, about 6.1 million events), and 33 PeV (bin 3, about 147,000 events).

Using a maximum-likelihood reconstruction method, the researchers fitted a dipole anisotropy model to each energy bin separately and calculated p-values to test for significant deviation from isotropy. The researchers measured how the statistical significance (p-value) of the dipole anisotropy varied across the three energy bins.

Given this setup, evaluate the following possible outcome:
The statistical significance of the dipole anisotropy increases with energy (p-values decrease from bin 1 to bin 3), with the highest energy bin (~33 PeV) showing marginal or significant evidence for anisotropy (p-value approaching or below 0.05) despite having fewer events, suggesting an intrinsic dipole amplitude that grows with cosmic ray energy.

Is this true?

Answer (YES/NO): NO